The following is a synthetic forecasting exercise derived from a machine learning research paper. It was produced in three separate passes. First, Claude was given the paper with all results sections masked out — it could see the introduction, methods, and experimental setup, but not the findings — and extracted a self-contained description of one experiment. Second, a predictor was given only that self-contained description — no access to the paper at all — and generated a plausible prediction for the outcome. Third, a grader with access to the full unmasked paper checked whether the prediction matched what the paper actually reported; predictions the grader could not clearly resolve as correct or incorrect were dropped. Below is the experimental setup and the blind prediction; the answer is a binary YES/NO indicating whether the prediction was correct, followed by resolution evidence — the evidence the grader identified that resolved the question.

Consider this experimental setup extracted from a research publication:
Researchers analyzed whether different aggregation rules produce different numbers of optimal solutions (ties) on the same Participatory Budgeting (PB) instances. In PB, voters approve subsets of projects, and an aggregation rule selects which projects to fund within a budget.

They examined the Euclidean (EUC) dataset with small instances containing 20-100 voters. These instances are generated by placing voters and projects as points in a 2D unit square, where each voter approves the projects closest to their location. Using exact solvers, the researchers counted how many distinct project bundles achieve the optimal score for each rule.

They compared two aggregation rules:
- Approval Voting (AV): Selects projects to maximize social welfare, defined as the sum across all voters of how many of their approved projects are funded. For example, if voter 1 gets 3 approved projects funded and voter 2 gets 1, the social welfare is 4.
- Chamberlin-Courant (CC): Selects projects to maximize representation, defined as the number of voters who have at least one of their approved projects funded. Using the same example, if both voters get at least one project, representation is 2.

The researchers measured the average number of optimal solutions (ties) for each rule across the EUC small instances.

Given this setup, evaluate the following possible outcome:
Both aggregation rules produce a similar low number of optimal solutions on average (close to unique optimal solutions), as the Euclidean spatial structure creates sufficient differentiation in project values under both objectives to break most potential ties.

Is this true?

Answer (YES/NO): NO